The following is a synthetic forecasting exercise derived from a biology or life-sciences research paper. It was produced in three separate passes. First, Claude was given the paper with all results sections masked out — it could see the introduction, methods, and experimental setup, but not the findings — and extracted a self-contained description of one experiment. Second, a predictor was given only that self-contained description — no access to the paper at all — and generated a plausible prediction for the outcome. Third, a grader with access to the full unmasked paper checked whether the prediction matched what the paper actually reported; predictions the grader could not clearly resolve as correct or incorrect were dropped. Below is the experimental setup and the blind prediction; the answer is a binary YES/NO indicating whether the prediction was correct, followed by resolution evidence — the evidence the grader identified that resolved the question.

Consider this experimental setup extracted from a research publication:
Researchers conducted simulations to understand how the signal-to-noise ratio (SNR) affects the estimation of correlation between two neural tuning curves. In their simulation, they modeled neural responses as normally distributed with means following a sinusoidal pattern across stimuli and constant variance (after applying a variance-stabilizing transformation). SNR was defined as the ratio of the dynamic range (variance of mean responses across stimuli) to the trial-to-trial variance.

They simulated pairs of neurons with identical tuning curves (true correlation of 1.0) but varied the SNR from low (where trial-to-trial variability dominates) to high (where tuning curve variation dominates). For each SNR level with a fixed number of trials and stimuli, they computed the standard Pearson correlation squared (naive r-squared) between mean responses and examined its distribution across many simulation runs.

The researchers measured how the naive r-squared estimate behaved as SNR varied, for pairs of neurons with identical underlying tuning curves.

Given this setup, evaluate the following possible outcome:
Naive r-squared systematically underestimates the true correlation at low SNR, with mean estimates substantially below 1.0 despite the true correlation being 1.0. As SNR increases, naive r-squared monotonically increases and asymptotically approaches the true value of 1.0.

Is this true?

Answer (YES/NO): NO